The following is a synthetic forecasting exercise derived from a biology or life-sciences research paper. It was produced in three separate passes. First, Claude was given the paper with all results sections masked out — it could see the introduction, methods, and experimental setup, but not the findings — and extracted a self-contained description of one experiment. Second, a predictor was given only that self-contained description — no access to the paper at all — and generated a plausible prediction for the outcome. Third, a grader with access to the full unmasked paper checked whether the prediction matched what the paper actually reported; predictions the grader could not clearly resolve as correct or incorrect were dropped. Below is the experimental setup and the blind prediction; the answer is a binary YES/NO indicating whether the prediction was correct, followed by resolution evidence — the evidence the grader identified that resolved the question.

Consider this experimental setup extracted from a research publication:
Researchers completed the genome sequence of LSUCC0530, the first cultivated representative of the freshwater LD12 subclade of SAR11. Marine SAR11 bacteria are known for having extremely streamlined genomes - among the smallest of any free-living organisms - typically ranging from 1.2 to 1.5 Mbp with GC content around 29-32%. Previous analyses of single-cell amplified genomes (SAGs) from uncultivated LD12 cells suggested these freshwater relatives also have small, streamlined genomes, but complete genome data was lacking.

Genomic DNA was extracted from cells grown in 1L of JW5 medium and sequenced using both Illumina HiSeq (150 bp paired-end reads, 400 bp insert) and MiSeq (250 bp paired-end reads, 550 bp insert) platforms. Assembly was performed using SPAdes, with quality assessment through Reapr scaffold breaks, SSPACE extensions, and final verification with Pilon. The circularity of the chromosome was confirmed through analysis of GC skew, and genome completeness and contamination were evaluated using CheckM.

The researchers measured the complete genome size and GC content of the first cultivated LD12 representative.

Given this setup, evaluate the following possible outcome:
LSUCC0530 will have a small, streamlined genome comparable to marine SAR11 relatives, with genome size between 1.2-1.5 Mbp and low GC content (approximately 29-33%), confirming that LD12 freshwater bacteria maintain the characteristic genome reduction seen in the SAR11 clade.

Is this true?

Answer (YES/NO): NO